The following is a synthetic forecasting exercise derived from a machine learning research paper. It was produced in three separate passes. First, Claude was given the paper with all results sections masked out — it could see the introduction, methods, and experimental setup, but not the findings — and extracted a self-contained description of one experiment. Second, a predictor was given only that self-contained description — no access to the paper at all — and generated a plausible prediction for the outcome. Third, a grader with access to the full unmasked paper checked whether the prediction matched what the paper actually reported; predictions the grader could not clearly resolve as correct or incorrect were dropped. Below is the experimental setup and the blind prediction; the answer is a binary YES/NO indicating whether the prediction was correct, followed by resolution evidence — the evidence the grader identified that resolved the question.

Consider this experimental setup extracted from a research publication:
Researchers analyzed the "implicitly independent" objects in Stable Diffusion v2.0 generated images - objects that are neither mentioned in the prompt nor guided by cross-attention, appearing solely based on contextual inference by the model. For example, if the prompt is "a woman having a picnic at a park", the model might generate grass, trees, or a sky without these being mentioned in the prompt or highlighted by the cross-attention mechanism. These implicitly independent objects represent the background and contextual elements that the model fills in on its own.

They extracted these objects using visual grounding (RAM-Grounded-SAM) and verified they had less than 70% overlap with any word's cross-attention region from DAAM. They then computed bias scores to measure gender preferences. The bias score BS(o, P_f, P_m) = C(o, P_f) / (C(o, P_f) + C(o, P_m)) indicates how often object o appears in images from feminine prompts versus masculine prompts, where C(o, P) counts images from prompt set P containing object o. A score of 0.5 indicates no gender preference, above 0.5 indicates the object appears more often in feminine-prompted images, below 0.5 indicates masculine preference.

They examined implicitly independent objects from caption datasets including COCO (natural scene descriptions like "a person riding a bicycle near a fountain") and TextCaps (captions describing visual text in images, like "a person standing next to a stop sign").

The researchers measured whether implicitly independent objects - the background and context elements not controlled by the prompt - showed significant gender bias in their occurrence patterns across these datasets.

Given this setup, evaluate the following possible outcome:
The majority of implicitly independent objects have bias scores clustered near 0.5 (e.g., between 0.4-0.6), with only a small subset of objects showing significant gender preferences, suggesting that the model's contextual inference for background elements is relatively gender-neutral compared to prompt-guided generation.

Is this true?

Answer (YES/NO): NO